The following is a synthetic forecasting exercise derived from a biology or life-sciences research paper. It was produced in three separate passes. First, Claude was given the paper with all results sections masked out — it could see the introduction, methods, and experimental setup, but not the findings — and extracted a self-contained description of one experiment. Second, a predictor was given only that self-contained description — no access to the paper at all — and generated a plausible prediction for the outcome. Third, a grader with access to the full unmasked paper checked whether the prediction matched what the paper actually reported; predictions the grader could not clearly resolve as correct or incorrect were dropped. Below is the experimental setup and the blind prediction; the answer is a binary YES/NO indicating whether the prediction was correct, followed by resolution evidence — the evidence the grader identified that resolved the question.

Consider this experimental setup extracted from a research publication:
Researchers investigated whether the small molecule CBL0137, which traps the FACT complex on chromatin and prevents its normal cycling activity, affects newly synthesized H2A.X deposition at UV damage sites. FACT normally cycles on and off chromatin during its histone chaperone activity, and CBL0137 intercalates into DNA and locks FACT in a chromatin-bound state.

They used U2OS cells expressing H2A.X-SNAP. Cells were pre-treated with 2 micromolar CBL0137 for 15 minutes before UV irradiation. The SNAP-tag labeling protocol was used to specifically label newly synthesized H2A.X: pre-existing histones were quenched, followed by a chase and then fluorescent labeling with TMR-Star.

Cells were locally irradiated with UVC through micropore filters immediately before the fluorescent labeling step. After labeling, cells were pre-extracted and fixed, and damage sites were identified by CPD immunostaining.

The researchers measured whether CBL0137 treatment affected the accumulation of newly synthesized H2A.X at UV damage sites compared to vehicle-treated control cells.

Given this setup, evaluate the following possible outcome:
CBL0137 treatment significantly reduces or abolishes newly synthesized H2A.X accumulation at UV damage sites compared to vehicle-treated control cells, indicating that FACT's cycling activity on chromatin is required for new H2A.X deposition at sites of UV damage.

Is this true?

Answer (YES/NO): YES